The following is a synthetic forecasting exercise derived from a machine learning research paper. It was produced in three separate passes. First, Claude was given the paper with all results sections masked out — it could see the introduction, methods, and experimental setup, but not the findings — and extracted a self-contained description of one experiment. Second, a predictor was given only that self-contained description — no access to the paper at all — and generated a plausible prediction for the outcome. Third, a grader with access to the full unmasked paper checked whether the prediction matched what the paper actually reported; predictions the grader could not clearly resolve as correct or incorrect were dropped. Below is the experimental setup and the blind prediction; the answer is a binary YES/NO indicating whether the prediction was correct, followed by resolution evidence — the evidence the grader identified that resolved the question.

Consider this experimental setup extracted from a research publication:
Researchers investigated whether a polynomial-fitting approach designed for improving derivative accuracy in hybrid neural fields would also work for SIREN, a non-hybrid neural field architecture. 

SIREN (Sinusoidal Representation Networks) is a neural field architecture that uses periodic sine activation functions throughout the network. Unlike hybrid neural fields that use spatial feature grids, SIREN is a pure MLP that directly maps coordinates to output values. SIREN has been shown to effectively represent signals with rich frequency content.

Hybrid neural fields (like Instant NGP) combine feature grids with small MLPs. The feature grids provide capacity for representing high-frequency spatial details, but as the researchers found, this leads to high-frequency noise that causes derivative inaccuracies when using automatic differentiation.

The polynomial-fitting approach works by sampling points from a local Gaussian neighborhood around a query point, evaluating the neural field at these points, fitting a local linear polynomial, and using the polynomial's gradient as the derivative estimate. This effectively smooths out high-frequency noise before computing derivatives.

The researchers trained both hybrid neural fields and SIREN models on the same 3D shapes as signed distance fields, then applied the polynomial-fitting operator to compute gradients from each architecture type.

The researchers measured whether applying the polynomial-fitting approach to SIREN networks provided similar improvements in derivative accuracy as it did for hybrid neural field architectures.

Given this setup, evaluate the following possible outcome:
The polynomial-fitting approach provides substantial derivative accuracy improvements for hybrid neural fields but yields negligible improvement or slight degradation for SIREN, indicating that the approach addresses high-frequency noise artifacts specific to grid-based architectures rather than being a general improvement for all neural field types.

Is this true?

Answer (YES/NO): NO